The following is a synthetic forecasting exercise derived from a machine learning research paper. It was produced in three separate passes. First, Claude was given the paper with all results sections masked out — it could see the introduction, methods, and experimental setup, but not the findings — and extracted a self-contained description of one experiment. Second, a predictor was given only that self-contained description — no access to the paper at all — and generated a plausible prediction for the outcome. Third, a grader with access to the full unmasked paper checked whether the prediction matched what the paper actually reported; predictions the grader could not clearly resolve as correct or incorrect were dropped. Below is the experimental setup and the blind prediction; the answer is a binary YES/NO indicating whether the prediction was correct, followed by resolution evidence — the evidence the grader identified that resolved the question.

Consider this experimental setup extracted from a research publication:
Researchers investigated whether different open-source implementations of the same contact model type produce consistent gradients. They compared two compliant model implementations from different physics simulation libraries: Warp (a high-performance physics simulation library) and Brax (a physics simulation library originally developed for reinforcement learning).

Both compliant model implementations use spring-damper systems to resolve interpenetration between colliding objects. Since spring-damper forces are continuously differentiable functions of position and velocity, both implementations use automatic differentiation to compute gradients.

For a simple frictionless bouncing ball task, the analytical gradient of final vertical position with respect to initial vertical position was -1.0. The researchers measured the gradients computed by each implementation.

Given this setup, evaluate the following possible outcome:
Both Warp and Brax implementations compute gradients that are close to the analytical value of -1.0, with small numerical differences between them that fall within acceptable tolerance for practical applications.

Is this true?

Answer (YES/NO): NO